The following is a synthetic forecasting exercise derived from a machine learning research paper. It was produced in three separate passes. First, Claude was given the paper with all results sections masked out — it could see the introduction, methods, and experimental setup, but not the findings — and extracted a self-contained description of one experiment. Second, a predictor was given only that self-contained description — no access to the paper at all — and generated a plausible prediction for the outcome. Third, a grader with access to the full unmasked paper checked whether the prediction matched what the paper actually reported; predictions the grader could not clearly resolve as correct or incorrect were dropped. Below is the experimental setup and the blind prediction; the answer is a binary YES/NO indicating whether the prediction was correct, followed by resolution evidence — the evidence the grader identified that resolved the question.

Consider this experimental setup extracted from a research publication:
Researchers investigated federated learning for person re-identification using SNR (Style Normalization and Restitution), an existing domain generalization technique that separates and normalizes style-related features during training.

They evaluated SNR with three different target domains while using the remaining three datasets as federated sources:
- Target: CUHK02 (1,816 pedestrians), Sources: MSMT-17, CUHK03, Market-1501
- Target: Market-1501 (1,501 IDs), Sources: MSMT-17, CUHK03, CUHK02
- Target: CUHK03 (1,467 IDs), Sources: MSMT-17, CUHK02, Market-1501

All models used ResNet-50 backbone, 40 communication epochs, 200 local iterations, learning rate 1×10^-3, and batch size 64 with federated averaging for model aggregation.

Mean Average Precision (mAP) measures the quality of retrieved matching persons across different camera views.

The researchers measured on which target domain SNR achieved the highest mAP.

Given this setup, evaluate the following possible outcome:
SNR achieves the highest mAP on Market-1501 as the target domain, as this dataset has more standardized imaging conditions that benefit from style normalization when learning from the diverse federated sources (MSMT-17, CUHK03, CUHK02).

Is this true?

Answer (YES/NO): NO